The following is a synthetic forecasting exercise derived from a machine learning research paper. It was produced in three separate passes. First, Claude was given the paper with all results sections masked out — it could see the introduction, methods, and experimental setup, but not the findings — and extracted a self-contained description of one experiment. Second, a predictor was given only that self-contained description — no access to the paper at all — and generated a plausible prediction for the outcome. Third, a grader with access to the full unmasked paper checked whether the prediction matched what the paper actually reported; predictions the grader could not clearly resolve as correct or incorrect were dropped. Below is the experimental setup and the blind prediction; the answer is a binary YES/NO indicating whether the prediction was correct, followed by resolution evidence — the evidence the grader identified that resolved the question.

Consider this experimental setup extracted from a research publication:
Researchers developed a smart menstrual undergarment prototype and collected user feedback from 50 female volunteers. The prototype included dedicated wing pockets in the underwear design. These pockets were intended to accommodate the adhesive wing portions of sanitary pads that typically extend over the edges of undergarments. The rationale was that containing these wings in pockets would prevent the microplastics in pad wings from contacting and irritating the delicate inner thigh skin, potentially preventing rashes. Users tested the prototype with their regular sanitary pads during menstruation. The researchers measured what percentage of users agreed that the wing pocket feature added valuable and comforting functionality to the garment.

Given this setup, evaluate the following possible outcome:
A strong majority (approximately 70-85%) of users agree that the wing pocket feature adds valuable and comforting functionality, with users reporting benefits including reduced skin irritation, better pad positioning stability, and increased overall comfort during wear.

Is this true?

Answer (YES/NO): YES